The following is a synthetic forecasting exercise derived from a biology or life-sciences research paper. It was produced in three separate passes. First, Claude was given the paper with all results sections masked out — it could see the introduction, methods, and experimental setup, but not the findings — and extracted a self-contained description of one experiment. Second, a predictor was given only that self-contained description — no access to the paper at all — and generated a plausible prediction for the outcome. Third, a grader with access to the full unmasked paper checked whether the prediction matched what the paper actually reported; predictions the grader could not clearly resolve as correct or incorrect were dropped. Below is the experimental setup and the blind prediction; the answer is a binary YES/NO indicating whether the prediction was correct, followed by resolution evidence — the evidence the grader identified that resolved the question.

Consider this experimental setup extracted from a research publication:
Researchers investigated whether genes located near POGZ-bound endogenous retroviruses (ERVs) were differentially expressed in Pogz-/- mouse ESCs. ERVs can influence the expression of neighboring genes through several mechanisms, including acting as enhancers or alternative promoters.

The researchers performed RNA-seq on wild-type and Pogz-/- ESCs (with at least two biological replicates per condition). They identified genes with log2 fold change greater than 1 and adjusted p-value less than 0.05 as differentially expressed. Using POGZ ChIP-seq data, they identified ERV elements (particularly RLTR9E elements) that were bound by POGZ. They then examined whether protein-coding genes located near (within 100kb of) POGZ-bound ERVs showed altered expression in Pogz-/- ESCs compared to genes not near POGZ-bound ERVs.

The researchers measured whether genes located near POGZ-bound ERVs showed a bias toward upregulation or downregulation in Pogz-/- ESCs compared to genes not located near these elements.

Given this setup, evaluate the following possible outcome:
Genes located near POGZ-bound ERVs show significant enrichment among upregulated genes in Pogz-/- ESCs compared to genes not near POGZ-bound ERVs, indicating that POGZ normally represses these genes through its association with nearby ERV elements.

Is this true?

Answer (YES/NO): YES